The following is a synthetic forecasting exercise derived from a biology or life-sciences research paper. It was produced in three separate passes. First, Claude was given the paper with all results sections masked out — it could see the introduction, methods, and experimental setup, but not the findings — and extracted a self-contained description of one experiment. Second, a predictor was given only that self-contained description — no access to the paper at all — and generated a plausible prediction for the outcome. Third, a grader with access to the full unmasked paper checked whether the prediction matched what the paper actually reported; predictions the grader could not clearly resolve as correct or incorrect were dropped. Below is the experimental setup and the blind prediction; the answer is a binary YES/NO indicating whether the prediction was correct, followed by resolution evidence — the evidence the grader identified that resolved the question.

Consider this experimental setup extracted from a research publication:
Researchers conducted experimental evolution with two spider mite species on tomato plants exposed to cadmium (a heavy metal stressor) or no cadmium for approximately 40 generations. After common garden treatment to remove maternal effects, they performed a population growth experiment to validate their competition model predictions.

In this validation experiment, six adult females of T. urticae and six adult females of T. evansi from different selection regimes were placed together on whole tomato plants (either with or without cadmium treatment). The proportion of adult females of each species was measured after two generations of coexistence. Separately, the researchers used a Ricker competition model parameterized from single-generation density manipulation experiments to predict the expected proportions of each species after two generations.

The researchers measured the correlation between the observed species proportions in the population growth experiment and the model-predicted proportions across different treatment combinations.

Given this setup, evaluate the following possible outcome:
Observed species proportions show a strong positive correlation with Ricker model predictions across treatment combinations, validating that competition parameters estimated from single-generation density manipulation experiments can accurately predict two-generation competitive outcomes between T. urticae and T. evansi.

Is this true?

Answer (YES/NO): NO